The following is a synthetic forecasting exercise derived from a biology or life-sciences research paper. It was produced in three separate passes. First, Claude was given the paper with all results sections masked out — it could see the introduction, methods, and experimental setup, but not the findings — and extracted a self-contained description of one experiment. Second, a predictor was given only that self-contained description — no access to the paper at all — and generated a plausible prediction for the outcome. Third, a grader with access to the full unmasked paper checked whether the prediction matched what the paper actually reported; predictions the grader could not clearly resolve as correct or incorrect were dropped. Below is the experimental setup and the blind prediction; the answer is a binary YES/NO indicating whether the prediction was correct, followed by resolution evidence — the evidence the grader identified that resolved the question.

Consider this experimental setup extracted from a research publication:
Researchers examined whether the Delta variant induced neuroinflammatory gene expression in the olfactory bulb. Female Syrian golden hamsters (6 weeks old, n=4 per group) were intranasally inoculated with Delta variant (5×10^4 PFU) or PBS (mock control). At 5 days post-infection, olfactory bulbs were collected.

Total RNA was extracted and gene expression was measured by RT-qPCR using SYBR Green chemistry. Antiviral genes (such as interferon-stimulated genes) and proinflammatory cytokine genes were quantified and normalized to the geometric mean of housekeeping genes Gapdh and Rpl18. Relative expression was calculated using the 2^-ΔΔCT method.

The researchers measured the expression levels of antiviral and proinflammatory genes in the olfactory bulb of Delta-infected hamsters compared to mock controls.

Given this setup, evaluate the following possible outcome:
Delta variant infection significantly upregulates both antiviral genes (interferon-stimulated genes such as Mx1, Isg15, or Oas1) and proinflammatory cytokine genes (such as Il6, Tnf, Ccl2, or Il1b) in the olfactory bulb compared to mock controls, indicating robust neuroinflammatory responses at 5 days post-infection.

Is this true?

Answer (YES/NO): NO